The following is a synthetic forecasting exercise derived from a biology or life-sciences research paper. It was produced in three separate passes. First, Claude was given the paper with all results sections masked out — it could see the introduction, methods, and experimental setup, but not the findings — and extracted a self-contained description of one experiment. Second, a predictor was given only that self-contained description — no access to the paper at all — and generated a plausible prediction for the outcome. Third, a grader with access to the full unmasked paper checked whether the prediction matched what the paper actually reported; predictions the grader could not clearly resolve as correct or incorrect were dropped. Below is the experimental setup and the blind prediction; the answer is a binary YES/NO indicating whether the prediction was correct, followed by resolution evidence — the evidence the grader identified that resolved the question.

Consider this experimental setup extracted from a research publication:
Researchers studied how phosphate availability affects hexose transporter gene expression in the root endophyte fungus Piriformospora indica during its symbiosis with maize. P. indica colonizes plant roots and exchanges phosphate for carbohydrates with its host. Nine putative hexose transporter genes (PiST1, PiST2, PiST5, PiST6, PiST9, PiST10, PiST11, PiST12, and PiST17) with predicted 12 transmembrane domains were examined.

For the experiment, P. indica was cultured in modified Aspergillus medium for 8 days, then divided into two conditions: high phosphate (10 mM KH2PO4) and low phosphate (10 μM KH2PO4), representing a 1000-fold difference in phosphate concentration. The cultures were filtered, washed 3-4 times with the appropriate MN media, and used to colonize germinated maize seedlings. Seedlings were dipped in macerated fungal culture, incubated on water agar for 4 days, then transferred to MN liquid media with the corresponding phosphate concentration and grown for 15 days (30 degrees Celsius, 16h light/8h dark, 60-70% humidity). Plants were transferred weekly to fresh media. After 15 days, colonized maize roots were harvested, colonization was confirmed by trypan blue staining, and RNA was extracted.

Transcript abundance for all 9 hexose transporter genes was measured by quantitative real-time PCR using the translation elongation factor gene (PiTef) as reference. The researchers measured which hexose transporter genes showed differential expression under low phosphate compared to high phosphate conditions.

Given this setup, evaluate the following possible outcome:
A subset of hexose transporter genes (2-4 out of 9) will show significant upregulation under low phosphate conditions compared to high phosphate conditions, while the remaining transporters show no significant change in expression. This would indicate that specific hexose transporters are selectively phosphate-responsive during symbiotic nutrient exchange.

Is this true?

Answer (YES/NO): YES